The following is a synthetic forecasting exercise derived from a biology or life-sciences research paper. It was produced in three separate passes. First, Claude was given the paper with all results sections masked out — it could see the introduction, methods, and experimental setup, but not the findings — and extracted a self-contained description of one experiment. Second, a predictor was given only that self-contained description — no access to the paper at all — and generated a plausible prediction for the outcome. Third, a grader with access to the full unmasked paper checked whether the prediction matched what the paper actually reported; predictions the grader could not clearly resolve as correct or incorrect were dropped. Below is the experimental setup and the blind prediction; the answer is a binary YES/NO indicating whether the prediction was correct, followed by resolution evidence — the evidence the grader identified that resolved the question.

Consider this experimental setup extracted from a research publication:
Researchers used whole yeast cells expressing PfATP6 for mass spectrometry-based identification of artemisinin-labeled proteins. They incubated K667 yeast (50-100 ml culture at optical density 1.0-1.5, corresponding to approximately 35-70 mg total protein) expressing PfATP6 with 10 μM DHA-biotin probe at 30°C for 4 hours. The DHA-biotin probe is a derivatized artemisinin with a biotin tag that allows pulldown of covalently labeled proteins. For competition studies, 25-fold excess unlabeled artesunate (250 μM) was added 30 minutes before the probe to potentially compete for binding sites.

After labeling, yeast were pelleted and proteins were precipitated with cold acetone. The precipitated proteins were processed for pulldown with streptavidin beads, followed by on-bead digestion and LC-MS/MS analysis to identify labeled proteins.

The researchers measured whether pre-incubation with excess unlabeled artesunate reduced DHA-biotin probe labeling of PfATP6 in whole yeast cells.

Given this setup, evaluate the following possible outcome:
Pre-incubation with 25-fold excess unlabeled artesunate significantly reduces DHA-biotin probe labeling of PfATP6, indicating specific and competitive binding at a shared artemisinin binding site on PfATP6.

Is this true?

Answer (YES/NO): YES